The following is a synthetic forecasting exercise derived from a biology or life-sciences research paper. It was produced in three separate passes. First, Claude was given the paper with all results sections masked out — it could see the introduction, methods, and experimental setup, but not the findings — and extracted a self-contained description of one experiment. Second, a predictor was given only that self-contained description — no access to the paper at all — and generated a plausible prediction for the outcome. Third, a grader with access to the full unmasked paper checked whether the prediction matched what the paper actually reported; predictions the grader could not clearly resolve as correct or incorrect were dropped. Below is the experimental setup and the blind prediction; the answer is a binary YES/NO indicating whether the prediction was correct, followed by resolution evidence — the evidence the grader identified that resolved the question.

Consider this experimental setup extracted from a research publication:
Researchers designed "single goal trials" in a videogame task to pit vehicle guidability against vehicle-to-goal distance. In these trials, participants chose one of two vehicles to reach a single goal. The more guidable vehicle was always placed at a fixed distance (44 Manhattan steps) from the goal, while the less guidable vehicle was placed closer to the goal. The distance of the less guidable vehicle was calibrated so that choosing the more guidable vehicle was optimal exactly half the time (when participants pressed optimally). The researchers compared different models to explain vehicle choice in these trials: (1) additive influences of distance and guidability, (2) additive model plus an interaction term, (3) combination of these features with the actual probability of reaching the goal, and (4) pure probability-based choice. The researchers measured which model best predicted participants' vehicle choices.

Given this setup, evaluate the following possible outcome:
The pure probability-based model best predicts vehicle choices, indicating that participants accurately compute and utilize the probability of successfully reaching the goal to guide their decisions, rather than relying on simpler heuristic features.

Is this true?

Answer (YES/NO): NO